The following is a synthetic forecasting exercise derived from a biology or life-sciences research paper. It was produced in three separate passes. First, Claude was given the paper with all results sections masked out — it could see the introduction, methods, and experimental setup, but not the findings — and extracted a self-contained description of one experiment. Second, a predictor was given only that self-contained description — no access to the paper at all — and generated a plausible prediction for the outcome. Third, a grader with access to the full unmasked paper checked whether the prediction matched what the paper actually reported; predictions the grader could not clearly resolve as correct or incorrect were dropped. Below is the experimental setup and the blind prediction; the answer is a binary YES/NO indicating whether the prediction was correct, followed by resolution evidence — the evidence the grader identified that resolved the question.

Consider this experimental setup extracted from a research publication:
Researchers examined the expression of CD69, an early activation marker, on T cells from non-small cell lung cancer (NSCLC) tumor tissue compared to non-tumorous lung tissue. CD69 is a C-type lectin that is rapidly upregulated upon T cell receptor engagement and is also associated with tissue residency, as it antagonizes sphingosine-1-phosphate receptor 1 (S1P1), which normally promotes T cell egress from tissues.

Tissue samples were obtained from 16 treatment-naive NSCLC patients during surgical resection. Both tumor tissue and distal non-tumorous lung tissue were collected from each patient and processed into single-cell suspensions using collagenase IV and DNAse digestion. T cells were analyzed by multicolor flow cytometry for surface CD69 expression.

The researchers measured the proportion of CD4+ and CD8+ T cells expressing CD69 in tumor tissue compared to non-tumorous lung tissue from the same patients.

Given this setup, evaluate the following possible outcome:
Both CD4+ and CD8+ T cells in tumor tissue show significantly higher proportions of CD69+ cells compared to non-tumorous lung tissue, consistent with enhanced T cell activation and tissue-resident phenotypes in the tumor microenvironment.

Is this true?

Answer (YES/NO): NO